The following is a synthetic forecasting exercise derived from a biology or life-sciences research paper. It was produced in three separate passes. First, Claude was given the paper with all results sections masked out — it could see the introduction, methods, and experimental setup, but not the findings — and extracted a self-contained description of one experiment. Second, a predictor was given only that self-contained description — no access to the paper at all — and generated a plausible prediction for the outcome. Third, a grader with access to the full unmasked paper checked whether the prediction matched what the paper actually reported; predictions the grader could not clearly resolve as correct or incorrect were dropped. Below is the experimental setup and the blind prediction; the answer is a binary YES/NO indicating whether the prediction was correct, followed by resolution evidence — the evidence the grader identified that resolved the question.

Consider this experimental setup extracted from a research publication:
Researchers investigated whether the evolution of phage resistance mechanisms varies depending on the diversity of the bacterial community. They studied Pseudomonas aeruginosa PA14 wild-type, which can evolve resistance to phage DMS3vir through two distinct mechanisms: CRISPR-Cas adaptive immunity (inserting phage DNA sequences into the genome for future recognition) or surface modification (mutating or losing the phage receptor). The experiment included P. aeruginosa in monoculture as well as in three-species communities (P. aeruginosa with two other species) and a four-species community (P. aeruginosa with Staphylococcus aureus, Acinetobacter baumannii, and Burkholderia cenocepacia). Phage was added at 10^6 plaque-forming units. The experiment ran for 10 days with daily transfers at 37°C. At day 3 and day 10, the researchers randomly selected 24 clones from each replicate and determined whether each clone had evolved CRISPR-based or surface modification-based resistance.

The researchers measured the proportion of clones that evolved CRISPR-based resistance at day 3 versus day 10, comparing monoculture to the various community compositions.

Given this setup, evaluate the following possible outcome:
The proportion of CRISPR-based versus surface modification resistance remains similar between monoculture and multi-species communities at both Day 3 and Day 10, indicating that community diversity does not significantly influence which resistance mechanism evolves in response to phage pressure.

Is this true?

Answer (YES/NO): NO